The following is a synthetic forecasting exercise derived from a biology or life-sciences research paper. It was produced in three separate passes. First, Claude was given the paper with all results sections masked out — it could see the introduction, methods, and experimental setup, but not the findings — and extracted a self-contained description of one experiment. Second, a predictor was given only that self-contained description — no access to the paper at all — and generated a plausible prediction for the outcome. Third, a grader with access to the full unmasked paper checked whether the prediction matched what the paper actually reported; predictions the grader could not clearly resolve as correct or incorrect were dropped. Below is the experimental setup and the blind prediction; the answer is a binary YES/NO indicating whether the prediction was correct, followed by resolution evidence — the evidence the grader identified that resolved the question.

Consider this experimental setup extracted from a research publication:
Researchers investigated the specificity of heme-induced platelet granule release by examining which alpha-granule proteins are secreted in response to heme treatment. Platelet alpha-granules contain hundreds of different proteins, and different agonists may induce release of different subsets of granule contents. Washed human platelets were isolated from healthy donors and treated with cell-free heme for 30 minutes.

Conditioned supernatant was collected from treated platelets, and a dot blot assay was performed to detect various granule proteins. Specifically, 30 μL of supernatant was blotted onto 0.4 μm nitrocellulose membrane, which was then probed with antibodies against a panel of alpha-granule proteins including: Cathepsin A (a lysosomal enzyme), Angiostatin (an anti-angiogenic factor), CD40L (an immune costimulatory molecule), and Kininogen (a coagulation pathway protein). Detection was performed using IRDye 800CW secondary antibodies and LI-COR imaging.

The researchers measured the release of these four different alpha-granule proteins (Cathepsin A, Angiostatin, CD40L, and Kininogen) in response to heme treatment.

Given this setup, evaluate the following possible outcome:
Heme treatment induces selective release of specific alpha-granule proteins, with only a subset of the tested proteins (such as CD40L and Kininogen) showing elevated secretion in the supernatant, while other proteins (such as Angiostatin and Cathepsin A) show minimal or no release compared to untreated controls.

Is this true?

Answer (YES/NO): NO